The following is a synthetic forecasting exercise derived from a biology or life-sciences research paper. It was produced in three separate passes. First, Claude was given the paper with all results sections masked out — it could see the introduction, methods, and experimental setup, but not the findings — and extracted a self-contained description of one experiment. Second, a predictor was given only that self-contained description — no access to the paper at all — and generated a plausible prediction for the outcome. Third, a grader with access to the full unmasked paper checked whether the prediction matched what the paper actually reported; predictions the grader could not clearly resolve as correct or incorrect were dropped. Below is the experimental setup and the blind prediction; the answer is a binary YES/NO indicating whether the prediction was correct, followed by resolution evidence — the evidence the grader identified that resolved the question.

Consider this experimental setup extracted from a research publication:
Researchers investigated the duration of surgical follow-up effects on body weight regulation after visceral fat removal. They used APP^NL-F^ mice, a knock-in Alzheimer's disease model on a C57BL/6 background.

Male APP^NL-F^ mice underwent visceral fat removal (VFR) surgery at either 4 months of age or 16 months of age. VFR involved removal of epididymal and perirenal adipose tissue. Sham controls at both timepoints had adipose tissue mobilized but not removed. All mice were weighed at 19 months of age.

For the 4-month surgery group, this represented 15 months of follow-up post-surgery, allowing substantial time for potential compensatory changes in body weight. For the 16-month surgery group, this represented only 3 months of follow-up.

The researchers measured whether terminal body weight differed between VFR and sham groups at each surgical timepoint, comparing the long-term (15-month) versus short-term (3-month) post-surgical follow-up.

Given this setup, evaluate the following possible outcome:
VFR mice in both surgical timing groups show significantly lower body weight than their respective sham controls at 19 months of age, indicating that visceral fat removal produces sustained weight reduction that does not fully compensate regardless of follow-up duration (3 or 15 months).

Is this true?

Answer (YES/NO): NO